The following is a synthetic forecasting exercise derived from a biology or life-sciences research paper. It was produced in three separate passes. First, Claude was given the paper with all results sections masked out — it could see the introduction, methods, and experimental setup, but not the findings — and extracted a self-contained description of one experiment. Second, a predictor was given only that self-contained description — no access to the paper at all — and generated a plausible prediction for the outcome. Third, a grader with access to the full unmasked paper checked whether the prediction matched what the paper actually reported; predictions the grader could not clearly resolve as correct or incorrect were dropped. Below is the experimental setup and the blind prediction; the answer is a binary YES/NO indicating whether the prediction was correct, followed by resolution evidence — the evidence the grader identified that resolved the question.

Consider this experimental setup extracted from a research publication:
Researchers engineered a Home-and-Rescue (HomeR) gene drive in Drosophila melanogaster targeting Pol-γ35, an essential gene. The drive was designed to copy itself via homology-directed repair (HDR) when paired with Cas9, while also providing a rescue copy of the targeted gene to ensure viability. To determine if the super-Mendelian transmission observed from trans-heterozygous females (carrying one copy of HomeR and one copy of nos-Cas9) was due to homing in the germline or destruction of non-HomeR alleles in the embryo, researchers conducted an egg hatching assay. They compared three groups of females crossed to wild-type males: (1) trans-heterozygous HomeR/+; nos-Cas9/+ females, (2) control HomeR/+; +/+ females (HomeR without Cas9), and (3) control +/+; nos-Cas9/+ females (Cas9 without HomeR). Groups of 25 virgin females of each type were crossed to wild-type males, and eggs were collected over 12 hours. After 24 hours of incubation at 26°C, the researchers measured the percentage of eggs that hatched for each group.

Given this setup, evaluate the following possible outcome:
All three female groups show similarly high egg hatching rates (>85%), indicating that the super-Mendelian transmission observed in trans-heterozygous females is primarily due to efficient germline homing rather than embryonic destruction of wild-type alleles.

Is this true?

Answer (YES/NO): YES